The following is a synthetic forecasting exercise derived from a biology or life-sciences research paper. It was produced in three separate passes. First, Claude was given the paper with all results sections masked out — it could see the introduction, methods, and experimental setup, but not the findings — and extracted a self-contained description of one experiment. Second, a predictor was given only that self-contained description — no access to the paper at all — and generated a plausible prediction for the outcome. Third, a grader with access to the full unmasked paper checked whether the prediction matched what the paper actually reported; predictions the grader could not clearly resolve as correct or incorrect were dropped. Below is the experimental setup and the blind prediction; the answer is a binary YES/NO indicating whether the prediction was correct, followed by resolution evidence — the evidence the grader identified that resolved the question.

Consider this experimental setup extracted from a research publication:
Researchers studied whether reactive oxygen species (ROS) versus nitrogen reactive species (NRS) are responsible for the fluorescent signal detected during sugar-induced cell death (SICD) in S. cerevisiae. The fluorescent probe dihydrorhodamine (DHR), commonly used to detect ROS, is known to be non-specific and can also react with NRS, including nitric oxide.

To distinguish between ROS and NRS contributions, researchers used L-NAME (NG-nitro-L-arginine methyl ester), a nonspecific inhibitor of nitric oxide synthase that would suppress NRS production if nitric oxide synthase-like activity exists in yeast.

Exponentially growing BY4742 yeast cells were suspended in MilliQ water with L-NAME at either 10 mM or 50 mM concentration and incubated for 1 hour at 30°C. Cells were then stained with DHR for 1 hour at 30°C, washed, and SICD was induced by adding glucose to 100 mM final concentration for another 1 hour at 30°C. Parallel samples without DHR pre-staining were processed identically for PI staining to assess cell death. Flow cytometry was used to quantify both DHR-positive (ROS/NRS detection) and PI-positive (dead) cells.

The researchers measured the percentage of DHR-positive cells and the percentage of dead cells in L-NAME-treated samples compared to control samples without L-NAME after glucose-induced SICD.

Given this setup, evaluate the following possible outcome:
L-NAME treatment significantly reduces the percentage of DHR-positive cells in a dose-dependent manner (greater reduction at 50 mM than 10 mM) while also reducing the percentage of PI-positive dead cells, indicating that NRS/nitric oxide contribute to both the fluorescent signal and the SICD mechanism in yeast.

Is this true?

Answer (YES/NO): NO